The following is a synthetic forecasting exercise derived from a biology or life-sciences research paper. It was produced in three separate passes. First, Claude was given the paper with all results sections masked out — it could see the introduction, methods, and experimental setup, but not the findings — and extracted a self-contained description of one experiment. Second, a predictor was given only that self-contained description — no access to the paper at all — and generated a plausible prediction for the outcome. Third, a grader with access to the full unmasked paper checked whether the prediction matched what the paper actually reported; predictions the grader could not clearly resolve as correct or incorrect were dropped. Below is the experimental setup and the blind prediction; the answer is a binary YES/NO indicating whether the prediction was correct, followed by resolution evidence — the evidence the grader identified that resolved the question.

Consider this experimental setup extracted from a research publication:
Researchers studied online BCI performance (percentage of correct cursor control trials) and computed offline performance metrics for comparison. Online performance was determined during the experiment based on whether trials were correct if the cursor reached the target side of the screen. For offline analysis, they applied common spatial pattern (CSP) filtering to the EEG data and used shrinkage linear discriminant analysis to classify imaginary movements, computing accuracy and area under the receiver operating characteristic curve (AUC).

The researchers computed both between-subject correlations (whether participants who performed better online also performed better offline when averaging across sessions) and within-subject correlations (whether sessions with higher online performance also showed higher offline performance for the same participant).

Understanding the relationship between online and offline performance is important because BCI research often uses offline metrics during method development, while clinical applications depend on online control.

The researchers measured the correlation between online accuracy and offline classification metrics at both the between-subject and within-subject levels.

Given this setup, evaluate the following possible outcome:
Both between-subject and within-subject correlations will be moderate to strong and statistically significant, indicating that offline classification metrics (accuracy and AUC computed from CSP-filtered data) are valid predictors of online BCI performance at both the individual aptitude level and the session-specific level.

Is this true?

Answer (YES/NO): YES